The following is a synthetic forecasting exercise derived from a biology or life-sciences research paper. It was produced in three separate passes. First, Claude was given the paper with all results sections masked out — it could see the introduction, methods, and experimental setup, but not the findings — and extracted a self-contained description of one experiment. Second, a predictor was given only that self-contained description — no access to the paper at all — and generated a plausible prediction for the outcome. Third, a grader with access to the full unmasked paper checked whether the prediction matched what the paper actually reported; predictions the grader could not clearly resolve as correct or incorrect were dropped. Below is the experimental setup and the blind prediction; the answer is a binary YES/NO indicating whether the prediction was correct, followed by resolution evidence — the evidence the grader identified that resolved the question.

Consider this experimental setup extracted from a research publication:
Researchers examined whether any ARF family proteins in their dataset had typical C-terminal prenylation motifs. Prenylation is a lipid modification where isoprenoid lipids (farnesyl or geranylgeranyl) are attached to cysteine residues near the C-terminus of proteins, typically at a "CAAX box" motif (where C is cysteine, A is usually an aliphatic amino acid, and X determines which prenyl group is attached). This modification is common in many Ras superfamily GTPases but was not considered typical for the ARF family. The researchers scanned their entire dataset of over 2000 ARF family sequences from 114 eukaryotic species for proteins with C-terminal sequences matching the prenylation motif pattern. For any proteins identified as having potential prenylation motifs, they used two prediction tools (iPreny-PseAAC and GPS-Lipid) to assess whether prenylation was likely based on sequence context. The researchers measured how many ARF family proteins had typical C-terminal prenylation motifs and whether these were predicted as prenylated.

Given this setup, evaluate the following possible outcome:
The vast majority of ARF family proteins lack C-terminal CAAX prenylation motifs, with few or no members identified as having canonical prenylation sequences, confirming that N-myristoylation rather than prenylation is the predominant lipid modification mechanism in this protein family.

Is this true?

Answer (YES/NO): YES